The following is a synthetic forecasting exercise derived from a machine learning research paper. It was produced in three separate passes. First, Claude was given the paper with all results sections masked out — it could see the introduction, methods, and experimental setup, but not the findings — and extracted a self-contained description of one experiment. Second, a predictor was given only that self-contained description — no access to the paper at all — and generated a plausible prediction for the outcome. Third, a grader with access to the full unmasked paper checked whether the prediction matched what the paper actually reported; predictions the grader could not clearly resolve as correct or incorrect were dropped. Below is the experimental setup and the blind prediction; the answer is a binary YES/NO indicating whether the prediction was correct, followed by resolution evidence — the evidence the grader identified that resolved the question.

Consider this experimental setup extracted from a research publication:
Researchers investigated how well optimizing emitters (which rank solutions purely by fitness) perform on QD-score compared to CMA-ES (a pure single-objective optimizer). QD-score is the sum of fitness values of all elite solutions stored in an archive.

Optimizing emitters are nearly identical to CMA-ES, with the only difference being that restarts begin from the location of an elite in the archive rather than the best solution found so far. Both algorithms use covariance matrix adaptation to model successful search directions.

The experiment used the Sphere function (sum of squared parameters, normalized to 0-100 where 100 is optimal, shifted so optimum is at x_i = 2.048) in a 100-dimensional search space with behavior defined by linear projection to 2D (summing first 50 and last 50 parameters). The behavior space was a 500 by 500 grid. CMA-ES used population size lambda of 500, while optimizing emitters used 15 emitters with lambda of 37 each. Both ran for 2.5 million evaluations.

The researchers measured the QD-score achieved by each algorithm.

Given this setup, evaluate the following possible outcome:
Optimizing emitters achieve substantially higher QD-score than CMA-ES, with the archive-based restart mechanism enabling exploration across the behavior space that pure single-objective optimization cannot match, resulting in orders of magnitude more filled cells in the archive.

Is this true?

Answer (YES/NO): NO